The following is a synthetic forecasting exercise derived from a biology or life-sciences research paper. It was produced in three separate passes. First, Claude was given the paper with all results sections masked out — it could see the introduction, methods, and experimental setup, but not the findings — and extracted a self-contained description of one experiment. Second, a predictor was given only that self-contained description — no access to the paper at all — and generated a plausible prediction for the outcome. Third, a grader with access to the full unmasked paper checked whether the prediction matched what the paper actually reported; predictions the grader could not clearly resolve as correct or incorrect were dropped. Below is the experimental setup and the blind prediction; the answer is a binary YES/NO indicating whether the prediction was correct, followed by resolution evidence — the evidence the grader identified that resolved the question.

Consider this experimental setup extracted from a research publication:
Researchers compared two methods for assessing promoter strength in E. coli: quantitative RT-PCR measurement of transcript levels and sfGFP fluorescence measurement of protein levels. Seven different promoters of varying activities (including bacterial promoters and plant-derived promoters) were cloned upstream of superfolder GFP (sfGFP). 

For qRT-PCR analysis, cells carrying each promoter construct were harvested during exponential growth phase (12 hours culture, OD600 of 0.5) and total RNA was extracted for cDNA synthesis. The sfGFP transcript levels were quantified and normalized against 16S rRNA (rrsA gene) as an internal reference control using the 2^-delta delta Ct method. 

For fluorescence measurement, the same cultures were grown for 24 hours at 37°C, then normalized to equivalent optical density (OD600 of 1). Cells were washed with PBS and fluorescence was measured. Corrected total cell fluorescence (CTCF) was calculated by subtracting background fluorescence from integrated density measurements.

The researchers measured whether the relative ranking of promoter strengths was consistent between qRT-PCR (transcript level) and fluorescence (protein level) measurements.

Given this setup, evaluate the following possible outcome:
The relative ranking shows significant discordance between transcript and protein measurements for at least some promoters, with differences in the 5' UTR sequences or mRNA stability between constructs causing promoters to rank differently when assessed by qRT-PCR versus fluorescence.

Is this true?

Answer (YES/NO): NO